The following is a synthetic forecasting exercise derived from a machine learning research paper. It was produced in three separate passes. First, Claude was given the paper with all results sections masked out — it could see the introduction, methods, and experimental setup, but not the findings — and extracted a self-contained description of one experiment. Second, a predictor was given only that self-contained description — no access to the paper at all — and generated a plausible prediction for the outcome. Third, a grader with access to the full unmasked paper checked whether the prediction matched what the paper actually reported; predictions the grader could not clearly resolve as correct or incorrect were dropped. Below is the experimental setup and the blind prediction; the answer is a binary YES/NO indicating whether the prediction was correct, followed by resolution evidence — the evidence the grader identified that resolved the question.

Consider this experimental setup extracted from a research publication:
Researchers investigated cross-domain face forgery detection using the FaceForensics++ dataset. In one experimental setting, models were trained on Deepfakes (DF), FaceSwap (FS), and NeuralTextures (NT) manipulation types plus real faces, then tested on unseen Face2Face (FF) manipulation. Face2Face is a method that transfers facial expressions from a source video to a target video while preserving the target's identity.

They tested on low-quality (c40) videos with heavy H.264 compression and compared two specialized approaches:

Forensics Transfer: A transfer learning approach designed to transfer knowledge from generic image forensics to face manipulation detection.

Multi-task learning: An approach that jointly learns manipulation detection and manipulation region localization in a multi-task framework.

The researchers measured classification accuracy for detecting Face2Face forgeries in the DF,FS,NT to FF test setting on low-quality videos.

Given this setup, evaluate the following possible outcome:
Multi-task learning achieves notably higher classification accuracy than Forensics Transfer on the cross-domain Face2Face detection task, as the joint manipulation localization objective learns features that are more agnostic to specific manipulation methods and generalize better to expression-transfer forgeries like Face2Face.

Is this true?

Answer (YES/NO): NO